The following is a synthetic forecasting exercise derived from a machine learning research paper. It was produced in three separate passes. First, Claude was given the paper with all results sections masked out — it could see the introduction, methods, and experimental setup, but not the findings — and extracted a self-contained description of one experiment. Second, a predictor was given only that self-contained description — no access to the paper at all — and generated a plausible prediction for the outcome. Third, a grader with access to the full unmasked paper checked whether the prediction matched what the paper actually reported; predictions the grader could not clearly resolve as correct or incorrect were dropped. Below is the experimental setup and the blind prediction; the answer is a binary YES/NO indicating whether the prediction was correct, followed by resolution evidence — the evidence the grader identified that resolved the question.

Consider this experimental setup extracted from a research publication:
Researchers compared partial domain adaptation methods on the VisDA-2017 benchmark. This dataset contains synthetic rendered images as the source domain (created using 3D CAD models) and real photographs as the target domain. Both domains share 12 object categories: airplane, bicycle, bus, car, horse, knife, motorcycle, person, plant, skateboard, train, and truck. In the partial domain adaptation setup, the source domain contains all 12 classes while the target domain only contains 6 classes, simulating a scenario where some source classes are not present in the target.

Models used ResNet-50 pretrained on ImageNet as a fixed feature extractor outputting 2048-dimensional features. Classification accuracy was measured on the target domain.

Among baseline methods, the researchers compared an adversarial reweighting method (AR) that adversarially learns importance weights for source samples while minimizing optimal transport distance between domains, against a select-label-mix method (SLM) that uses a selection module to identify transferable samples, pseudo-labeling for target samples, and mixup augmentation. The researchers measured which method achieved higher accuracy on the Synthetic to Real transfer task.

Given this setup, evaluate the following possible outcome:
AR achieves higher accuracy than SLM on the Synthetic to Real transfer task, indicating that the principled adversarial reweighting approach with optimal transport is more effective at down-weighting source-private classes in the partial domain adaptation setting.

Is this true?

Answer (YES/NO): NO